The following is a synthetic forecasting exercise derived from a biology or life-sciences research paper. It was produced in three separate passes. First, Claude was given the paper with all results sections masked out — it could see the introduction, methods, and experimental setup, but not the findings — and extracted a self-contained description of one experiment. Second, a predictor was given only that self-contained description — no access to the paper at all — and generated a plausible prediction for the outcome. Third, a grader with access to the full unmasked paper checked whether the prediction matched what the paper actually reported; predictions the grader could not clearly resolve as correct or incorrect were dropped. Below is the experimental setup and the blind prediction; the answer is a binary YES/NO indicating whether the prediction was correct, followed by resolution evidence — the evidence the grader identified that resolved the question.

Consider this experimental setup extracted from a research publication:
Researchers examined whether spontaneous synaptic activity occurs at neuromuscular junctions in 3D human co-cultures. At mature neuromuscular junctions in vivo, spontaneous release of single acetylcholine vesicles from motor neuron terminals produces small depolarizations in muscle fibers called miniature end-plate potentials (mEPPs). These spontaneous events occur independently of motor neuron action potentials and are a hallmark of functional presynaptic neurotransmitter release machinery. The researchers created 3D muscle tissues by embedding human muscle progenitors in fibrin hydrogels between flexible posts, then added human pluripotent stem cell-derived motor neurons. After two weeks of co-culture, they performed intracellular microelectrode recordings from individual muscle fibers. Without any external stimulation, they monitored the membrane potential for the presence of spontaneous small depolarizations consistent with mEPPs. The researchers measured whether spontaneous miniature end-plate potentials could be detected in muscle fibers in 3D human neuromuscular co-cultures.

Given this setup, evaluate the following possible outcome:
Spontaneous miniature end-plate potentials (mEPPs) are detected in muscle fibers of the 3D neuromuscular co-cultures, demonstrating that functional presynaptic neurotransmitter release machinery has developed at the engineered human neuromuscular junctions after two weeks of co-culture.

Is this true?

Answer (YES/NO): YES